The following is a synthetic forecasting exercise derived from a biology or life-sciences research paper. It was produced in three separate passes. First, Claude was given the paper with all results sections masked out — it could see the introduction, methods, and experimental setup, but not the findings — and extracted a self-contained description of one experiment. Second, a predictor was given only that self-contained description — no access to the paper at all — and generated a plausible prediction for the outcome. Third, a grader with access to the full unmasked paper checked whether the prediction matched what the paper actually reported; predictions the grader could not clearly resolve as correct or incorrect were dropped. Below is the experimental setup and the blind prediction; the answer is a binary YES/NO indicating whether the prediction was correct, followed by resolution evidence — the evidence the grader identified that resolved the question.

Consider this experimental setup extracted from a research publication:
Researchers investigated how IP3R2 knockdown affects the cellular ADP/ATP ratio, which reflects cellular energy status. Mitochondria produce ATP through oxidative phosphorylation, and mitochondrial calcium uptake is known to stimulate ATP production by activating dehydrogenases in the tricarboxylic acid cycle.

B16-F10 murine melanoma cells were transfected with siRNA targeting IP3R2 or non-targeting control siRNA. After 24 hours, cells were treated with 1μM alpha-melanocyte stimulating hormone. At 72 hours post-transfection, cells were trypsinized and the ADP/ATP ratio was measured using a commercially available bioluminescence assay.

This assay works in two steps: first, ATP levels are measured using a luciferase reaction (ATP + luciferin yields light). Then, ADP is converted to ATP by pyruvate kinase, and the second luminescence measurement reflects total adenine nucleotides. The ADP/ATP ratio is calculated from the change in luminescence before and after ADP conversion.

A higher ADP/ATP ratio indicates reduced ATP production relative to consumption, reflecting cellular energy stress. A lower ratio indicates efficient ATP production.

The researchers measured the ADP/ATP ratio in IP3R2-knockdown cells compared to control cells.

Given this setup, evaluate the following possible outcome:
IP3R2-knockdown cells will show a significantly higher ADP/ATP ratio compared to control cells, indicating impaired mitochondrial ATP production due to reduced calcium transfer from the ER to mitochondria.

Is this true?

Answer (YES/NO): YES